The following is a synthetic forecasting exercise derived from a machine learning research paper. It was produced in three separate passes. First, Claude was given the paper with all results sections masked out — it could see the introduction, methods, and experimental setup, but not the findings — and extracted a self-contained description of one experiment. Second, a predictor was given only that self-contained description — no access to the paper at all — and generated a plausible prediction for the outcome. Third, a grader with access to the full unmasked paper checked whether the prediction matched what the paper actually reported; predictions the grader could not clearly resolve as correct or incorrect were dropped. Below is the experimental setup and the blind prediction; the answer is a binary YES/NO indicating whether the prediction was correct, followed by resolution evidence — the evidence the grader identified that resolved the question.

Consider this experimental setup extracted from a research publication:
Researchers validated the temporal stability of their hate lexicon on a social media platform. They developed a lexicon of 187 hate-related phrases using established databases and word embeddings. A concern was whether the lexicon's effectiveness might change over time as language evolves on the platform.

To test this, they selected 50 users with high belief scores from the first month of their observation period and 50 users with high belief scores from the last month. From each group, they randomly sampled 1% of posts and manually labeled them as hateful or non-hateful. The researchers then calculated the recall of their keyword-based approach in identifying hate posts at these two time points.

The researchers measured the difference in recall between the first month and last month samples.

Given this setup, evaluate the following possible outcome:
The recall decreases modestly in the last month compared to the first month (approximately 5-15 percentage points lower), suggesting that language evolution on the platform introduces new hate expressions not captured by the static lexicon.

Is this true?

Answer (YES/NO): NO